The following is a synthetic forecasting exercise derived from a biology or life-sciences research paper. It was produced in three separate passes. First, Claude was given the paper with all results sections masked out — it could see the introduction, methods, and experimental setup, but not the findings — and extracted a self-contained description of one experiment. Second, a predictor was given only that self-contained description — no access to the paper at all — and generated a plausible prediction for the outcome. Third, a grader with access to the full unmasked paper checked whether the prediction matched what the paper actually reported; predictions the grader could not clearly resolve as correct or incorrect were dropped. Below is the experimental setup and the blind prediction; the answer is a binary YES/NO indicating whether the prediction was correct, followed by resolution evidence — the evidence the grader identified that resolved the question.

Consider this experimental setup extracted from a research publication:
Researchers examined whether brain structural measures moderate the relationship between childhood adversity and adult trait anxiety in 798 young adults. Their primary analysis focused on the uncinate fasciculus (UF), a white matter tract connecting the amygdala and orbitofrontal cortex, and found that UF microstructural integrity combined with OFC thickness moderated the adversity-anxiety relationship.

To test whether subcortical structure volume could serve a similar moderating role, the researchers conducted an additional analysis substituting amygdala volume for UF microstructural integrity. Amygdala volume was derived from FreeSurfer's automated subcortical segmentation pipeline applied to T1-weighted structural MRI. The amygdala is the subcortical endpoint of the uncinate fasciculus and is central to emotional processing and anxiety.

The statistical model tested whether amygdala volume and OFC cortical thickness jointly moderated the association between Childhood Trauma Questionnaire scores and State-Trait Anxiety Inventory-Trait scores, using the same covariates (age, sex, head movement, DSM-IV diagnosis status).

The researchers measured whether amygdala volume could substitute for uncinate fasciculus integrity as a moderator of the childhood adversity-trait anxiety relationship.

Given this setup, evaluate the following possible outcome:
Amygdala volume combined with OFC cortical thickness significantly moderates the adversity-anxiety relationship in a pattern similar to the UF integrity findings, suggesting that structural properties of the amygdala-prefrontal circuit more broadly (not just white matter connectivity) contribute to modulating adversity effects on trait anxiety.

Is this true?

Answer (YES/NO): NO